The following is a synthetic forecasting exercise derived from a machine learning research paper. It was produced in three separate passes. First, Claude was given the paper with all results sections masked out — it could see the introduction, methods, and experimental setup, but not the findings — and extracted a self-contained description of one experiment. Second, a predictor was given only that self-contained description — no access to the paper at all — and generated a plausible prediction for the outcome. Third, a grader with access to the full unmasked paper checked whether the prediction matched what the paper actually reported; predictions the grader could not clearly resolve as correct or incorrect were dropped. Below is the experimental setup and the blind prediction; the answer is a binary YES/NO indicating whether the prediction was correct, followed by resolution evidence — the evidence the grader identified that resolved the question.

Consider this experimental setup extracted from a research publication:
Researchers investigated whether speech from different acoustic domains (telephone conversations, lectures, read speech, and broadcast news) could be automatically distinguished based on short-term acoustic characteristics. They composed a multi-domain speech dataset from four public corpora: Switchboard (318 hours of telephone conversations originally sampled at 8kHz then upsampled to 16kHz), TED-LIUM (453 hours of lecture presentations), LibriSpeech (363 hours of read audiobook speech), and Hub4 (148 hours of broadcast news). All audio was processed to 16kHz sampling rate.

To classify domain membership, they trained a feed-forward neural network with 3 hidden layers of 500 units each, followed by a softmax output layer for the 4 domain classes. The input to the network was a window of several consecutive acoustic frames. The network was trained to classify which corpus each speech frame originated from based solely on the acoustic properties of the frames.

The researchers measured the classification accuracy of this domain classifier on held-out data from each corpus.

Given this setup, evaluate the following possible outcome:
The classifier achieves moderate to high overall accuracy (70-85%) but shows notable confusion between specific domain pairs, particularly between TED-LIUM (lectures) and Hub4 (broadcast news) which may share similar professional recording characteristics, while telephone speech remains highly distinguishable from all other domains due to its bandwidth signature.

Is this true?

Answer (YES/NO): NO